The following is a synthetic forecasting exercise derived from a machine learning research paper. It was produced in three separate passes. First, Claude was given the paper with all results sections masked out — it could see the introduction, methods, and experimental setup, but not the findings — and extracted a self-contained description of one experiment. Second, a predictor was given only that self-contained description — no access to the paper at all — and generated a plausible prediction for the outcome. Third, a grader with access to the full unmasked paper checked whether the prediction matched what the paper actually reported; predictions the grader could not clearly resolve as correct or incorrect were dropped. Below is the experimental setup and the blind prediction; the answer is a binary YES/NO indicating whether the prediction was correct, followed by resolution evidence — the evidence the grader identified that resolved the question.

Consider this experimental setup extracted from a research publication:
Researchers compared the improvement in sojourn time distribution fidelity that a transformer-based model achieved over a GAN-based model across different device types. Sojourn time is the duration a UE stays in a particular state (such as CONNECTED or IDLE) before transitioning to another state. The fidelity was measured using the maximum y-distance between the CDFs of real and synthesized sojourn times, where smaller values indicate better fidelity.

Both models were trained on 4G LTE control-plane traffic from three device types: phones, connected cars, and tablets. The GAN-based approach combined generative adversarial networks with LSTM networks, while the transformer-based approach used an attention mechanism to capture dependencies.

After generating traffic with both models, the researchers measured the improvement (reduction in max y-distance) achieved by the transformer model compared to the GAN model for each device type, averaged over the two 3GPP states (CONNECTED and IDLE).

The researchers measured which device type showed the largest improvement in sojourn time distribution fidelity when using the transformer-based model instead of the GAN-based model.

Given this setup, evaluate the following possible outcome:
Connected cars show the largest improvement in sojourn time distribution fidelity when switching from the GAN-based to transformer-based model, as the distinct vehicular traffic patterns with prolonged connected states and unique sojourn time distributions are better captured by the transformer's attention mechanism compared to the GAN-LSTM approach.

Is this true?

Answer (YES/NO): NO